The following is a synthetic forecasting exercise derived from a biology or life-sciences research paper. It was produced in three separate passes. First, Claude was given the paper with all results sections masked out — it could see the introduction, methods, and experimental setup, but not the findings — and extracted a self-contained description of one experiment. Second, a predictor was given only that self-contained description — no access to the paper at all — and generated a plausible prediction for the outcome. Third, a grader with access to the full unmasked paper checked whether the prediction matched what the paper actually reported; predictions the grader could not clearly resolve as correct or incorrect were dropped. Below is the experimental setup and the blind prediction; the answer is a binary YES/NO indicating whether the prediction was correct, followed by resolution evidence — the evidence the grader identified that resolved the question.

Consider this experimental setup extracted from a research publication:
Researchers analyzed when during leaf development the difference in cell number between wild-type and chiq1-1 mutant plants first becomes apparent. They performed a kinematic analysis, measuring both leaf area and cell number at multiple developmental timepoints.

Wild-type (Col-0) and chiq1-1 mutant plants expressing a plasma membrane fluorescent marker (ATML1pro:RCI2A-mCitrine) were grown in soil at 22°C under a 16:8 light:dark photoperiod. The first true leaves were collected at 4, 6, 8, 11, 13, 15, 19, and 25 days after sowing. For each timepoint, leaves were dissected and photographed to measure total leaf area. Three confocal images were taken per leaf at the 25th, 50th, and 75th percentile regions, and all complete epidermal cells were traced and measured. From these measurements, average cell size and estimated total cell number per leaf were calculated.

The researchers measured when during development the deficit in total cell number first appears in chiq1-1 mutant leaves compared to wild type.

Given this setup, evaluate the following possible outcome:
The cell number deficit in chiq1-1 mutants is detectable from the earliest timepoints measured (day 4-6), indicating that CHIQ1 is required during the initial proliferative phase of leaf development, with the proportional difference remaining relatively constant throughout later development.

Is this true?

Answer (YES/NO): NO